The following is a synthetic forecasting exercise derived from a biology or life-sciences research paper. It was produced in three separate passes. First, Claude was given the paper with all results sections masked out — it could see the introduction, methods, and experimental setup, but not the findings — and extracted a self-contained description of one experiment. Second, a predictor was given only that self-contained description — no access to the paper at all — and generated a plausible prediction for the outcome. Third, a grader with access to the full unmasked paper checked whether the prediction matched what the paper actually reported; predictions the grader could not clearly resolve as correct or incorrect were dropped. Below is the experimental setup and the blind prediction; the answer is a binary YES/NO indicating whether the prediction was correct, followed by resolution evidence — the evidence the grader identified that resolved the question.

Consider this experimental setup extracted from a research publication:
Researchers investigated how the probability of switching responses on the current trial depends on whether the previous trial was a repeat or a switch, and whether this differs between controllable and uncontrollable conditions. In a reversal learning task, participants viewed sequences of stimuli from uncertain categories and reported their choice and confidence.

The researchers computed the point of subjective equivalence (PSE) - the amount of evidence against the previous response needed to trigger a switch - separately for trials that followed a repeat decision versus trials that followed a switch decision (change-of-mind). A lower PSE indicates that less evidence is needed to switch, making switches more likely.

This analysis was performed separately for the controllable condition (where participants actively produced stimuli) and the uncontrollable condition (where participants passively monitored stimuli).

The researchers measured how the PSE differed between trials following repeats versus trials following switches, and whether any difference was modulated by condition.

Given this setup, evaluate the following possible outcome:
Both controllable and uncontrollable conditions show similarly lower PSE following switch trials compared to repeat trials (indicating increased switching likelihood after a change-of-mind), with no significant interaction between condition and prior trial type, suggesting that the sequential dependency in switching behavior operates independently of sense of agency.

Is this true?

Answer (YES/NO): NO